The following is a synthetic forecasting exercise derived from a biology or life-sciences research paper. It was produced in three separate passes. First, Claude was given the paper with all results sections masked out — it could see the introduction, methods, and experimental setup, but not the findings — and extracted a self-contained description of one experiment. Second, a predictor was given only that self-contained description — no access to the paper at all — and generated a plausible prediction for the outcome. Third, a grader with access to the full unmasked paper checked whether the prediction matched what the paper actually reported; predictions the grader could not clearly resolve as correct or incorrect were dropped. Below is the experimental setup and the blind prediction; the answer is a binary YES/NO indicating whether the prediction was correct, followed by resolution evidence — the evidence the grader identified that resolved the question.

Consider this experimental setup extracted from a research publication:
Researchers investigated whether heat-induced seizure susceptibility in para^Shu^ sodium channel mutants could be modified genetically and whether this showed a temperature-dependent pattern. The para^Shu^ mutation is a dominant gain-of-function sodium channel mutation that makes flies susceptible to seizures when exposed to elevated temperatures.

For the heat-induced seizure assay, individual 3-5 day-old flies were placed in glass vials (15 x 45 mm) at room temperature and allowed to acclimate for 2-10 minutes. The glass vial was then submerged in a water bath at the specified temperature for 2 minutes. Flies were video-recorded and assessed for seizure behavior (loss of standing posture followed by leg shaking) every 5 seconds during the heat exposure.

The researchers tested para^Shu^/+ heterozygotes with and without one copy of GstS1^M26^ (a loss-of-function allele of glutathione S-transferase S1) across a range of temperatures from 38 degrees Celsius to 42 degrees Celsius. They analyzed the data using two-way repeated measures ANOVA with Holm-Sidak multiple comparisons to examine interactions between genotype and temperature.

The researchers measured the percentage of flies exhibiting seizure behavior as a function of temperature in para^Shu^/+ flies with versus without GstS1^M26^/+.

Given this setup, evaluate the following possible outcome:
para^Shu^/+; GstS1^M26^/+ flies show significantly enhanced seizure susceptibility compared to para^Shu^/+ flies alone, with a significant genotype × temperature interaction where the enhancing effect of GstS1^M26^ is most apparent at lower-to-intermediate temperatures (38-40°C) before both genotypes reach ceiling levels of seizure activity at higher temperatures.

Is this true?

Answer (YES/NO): NO